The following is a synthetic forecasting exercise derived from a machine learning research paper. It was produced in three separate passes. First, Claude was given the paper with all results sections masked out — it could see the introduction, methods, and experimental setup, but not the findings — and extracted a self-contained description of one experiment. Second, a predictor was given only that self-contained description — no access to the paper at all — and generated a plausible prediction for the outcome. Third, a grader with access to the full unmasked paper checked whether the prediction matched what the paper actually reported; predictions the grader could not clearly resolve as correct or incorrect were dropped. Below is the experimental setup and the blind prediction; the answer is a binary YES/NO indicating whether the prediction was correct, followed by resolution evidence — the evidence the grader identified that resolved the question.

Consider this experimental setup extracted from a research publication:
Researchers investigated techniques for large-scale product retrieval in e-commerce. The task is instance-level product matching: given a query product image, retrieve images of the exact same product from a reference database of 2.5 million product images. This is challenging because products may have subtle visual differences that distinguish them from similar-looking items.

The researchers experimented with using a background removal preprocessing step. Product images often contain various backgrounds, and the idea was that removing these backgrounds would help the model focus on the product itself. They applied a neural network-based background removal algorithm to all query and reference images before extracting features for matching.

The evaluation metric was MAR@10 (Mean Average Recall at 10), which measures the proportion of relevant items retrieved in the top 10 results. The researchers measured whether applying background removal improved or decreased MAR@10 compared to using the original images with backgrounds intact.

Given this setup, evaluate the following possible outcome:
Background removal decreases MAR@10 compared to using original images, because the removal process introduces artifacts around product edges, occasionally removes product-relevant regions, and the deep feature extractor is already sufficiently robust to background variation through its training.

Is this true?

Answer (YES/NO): YES